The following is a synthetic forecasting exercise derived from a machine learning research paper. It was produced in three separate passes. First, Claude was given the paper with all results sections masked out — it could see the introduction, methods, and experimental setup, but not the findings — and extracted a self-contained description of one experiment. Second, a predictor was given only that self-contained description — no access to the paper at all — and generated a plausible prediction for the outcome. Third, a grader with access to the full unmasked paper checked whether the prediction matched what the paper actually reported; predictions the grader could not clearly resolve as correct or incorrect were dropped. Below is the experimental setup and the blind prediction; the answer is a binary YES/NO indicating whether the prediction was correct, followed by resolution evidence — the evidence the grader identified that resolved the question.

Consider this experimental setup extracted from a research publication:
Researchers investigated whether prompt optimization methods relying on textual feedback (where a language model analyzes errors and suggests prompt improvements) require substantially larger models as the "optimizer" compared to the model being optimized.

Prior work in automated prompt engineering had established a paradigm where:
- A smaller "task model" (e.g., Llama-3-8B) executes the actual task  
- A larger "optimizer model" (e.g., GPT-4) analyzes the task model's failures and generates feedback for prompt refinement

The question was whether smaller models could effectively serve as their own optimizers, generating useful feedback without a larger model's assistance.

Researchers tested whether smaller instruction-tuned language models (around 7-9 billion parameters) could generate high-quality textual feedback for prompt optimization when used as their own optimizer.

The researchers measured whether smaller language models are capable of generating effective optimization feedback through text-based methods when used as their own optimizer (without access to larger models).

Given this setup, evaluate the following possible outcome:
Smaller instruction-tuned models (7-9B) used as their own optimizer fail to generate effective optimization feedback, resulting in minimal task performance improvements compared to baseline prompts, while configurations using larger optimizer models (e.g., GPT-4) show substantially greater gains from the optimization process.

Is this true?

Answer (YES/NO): NO